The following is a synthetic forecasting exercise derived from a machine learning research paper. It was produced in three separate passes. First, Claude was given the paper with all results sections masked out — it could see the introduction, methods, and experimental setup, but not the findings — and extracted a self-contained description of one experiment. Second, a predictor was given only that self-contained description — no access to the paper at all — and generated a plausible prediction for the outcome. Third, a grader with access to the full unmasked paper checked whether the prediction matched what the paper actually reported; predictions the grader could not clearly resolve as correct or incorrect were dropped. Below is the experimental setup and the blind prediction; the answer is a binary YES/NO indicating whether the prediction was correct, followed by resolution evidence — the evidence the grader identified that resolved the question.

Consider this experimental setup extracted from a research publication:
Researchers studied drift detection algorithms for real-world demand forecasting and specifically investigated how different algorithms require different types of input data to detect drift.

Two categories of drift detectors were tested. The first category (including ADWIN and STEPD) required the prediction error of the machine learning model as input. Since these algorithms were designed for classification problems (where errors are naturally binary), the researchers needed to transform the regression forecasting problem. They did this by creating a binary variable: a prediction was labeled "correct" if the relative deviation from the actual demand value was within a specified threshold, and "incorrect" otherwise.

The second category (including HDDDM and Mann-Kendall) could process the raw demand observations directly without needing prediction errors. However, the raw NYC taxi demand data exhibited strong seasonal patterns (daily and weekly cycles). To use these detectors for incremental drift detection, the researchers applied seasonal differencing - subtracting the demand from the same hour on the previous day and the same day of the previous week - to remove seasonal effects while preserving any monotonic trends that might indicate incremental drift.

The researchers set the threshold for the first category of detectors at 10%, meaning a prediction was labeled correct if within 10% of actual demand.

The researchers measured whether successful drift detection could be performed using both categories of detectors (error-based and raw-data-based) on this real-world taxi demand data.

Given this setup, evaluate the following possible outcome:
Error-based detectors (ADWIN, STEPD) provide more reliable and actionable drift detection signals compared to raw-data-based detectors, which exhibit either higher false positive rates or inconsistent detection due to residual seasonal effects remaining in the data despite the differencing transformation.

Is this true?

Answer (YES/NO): NO